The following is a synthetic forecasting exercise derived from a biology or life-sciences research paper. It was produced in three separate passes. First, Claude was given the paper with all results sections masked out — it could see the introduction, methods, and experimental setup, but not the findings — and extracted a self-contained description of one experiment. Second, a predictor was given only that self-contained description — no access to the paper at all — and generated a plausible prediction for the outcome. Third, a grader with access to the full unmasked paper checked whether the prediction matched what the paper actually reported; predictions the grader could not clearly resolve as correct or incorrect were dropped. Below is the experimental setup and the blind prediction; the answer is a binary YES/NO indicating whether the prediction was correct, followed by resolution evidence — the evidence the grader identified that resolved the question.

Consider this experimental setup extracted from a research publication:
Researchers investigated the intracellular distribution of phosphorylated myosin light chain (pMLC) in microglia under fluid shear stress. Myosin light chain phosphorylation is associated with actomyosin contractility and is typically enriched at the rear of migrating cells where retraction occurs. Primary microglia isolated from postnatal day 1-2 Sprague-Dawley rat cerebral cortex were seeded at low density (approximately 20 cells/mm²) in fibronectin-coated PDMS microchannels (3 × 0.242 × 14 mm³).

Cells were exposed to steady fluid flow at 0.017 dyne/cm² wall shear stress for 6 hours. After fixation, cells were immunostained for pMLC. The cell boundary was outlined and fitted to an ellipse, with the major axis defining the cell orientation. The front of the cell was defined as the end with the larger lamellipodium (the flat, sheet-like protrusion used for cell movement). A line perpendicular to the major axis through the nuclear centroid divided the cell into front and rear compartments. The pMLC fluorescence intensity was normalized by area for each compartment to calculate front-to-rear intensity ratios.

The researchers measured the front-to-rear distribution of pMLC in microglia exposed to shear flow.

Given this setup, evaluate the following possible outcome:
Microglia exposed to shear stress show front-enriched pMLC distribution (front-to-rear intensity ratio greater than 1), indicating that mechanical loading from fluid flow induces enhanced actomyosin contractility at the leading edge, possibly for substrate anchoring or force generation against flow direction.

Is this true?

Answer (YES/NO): NO